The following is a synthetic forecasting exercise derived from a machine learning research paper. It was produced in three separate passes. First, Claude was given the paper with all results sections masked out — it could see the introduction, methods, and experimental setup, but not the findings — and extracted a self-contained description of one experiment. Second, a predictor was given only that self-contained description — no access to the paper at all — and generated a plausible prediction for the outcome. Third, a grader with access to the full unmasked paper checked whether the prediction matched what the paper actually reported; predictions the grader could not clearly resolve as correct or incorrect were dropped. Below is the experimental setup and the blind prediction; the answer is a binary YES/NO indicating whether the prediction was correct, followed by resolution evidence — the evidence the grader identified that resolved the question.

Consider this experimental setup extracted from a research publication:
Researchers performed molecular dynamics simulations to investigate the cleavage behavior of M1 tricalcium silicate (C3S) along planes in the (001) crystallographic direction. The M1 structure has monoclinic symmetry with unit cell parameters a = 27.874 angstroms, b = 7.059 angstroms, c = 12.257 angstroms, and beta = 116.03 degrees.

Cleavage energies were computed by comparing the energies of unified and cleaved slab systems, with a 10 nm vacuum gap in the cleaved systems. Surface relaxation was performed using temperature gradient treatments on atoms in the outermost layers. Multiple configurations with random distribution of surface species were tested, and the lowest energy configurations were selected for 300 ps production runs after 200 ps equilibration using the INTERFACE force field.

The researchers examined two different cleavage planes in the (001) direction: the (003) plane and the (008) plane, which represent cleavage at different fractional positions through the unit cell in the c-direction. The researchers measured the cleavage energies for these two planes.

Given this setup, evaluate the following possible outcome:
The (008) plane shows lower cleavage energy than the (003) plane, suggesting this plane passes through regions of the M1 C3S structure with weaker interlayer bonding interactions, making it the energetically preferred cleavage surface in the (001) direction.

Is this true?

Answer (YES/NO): NO